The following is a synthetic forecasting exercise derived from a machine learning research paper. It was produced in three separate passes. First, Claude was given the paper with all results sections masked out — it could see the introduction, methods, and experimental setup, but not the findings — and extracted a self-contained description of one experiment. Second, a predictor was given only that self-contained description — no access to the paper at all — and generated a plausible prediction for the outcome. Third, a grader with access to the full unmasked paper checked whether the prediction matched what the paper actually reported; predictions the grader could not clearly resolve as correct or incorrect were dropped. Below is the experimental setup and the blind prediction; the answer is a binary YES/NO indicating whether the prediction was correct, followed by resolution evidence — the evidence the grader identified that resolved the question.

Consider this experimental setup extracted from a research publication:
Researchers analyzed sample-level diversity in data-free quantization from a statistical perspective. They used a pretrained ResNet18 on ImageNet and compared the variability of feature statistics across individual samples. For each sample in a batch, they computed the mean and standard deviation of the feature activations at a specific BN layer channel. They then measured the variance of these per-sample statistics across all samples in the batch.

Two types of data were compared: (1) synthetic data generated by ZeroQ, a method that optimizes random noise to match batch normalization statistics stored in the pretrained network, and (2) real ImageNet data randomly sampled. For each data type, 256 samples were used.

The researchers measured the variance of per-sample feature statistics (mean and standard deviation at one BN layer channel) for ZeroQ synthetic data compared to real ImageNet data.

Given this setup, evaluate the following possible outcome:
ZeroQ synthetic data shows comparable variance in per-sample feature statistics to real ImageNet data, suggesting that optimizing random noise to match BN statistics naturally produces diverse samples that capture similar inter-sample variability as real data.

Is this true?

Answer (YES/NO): NO